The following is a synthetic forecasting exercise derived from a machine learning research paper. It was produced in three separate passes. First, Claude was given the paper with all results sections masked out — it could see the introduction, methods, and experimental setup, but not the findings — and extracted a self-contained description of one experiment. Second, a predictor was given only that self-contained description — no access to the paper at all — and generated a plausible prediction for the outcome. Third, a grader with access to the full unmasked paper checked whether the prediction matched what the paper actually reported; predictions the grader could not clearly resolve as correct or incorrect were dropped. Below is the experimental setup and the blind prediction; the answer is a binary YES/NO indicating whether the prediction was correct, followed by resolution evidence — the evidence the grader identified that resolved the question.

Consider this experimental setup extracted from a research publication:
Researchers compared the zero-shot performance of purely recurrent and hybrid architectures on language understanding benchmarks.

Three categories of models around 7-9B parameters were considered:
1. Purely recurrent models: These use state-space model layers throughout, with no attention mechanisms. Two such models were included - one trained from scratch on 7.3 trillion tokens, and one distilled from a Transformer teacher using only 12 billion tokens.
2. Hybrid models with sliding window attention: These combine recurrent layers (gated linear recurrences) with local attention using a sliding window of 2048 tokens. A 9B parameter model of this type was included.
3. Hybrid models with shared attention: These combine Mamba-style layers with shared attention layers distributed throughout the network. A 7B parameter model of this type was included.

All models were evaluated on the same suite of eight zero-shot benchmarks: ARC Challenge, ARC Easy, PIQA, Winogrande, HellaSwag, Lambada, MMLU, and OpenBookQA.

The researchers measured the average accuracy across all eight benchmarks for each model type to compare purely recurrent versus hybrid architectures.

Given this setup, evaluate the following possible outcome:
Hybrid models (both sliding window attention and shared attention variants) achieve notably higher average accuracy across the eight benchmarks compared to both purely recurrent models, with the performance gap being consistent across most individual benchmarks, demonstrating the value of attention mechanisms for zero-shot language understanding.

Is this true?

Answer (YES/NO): NO